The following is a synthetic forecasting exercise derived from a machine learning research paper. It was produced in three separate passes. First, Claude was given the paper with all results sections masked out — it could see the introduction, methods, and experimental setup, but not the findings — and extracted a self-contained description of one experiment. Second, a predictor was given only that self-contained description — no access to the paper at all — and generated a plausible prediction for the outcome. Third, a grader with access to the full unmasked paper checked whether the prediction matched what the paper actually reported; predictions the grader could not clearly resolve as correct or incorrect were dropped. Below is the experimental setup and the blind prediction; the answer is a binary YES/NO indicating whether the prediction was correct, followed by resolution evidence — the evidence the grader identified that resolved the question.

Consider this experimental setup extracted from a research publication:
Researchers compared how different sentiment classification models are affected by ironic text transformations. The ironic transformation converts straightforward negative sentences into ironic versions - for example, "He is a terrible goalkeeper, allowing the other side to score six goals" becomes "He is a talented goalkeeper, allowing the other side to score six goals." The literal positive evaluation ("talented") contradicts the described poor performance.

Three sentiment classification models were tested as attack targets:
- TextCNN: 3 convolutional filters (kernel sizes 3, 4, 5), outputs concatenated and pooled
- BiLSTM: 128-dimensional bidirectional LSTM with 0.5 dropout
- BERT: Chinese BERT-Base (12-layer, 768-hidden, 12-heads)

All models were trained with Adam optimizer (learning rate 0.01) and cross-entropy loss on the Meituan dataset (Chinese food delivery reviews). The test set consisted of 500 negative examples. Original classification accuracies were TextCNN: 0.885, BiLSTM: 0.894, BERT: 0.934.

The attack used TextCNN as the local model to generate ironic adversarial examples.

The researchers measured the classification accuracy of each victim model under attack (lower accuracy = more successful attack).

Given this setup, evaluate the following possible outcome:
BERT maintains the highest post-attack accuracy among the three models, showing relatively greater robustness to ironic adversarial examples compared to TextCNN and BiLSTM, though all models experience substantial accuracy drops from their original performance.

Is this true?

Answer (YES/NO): NO